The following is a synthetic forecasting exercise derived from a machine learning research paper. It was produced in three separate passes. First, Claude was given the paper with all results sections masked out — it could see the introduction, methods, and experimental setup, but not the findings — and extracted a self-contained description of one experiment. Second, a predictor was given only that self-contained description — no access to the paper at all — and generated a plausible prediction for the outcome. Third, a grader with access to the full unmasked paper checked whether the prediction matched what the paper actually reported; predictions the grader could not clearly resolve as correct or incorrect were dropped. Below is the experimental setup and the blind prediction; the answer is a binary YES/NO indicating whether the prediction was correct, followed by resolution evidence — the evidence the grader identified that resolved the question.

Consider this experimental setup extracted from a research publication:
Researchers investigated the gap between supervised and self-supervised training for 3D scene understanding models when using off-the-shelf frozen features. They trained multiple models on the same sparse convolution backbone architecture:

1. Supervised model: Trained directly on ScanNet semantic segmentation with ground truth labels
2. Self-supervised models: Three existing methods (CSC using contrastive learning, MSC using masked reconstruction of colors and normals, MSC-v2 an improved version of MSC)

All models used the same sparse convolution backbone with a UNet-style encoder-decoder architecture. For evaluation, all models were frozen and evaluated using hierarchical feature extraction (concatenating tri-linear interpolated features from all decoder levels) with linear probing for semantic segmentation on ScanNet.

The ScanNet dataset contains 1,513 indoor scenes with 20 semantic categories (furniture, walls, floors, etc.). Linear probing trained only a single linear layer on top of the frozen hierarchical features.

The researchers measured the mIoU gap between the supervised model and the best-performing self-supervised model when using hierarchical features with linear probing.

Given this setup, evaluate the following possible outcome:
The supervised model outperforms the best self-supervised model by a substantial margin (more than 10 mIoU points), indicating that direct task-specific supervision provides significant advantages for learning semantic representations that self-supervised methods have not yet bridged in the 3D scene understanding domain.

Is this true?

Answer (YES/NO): YES